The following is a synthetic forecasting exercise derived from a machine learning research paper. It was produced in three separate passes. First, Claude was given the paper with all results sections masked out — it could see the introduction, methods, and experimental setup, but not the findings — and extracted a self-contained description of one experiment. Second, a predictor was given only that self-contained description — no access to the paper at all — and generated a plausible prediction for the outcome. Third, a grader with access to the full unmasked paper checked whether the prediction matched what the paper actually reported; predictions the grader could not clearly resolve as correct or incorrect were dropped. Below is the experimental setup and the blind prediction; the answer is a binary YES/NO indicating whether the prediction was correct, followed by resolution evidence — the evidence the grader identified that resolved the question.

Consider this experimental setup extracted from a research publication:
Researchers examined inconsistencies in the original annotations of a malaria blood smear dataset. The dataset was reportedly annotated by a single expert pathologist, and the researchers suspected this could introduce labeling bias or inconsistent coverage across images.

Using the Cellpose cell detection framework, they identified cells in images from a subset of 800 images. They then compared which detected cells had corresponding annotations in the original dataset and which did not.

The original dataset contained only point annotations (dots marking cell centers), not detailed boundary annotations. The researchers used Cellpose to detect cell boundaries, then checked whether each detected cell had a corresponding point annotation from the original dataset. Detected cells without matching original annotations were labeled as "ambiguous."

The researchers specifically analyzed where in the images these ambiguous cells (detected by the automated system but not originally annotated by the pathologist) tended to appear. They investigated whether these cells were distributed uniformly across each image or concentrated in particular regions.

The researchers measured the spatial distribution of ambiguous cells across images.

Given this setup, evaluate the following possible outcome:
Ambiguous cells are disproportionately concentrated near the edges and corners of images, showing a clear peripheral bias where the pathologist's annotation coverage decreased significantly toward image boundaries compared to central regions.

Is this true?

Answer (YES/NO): YES